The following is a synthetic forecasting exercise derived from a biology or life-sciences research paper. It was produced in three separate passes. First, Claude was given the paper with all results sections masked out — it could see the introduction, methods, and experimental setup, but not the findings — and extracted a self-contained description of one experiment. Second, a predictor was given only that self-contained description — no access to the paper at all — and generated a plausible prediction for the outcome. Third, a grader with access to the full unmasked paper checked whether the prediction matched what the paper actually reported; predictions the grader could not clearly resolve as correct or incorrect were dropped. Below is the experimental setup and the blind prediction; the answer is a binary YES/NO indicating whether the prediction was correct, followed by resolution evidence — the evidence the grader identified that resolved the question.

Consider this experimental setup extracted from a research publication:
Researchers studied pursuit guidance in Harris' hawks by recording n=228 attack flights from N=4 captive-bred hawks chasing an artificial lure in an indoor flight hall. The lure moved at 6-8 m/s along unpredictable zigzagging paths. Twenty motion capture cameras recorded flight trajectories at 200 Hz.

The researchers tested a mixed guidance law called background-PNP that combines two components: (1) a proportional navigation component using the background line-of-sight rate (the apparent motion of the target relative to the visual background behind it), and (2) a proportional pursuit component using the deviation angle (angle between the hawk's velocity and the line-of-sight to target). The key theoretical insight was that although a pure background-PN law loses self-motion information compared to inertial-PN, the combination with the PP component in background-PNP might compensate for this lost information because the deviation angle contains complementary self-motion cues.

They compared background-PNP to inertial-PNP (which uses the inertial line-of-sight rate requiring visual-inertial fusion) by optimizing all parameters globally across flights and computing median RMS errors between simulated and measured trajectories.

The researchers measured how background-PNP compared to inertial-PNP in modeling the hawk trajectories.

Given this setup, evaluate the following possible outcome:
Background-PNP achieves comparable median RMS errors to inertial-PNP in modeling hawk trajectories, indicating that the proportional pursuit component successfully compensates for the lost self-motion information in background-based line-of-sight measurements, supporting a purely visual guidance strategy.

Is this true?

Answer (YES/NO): YES